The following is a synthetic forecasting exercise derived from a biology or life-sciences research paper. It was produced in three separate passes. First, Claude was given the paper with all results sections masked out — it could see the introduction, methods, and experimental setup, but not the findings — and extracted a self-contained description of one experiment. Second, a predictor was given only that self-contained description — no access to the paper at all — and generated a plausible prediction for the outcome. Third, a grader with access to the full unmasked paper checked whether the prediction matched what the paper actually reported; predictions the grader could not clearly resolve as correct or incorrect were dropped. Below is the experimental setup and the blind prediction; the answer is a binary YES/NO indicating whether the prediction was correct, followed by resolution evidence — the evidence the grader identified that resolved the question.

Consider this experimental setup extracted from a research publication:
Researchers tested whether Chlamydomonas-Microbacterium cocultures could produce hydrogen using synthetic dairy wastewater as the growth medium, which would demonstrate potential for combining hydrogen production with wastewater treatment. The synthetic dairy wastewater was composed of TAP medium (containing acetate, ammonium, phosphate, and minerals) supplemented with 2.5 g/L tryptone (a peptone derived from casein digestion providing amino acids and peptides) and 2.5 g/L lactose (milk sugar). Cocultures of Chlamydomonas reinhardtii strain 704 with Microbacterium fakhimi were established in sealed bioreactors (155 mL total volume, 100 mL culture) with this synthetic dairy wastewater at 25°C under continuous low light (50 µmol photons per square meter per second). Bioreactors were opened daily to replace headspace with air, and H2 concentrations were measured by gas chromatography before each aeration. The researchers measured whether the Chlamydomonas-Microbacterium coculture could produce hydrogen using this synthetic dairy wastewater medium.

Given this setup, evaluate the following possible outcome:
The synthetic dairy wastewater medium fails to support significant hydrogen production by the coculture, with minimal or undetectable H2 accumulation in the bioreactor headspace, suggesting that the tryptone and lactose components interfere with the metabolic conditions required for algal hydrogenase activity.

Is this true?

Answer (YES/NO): NO